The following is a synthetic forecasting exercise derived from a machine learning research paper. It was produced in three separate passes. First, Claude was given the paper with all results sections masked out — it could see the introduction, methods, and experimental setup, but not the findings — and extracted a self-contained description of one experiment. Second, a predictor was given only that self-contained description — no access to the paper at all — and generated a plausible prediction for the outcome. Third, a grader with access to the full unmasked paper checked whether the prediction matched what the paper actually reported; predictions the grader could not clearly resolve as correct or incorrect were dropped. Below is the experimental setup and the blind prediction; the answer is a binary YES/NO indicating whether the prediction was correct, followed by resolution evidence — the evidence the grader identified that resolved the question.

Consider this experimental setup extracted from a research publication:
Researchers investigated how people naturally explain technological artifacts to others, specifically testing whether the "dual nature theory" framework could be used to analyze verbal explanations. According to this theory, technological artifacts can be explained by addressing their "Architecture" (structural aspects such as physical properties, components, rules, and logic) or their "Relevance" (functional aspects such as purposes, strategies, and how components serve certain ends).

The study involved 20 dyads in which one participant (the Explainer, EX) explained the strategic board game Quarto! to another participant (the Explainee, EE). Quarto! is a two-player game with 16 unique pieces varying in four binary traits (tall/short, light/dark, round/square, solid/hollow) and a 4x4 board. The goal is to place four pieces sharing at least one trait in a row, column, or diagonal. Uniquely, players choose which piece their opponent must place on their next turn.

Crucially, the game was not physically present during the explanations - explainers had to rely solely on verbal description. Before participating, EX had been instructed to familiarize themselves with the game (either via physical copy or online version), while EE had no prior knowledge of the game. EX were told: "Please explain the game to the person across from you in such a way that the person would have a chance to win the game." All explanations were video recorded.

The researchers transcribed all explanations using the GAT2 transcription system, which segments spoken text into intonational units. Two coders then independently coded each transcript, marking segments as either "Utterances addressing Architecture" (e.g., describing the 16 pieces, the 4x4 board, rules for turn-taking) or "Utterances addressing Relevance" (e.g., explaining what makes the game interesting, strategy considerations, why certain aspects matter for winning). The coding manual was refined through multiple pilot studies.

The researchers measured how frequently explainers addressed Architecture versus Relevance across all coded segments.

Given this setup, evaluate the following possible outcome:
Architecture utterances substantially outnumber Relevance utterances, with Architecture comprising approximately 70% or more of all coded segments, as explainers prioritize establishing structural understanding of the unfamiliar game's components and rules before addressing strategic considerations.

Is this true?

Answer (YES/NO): NO